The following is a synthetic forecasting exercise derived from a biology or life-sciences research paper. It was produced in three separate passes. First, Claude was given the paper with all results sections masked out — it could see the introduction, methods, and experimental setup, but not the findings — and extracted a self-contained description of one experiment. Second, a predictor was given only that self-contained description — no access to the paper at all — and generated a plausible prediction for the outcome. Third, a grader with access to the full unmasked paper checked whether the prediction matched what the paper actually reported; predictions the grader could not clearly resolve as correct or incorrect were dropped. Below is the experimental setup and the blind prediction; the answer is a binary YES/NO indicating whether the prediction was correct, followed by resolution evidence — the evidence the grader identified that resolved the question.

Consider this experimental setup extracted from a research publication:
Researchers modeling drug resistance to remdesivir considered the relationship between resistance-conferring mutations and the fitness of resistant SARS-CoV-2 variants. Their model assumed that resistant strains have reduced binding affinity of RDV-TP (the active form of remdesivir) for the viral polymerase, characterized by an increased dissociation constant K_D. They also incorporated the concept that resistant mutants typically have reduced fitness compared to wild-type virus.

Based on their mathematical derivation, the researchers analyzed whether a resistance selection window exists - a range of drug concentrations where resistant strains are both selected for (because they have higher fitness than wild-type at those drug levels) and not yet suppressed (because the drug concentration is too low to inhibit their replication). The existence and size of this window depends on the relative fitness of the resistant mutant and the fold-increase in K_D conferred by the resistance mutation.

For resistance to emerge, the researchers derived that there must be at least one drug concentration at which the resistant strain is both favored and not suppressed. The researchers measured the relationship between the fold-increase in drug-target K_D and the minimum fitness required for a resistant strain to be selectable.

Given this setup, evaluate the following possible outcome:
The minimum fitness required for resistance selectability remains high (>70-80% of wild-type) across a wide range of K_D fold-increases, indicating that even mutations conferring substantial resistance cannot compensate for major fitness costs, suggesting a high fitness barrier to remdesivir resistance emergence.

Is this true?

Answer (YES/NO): NO